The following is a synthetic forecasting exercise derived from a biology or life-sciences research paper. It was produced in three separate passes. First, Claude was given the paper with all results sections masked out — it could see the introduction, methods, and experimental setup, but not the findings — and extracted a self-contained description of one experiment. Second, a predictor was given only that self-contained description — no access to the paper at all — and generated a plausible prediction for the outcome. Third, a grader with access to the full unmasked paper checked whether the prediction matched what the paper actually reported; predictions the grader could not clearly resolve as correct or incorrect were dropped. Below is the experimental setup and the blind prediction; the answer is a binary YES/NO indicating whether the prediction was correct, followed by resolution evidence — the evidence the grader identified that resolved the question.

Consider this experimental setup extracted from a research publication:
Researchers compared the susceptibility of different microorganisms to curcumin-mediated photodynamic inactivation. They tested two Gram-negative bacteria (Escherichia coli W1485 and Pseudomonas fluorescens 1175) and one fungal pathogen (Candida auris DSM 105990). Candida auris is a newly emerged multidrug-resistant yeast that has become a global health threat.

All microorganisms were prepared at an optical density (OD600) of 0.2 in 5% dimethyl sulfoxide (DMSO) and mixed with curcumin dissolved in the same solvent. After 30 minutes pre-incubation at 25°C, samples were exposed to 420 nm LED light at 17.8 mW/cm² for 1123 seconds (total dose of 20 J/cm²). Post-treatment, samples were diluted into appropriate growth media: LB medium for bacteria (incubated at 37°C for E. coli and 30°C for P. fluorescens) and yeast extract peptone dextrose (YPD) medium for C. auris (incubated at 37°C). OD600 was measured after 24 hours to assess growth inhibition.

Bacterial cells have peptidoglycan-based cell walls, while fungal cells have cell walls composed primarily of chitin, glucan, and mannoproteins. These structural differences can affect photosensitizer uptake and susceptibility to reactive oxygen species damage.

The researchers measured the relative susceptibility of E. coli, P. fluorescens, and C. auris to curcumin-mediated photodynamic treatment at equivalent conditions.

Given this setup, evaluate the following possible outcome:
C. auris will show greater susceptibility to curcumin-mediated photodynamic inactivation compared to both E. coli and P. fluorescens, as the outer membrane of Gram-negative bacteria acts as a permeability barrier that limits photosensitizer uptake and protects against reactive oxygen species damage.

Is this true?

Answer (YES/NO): NO